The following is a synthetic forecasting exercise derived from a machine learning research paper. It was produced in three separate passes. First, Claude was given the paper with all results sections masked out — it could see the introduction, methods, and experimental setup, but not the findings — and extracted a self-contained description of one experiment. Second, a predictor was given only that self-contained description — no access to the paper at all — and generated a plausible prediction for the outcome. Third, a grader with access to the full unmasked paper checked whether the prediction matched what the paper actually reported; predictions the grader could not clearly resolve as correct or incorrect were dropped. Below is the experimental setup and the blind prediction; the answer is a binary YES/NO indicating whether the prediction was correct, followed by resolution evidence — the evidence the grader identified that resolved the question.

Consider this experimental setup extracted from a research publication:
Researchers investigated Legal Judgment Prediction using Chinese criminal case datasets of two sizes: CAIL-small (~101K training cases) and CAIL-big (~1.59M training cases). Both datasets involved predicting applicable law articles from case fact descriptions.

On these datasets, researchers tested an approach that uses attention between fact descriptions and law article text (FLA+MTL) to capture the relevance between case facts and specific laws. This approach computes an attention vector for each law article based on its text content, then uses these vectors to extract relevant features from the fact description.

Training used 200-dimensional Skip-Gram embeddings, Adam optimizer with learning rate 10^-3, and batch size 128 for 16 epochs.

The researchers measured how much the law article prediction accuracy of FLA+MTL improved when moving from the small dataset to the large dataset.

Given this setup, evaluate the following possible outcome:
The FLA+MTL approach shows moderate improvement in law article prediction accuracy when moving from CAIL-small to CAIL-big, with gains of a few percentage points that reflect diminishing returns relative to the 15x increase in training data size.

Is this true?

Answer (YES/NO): NO